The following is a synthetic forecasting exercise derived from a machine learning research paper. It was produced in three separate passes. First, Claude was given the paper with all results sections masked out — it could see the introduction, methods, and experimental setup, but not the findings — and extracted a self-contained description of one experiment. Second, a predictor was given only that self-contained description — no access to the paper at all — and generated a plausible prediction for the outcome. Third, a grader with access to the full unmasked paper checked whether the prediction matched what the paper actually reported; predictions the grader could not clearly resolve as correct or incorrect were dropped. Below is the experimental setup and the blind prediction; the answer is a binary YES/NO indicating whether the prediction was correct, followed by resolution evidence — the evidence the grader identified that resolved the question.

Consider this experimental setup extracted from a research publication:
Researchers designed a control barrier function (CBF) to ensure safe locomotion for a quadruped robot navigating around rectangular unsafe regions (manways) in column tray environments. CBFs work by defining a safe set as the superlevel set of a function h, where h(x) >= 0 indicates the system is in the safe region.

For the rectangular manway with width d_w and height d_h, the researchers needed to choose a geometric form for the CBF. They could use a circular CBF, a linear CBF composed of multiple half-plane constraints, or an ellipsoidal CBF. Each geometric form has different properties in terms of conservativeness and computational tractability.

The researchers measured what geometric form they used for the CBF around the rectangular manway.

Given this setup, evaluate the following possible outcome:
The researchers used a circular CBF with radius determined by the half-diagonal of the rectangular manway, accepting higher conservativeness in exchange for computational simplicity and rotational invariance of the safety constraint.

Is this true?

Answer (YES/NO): NO